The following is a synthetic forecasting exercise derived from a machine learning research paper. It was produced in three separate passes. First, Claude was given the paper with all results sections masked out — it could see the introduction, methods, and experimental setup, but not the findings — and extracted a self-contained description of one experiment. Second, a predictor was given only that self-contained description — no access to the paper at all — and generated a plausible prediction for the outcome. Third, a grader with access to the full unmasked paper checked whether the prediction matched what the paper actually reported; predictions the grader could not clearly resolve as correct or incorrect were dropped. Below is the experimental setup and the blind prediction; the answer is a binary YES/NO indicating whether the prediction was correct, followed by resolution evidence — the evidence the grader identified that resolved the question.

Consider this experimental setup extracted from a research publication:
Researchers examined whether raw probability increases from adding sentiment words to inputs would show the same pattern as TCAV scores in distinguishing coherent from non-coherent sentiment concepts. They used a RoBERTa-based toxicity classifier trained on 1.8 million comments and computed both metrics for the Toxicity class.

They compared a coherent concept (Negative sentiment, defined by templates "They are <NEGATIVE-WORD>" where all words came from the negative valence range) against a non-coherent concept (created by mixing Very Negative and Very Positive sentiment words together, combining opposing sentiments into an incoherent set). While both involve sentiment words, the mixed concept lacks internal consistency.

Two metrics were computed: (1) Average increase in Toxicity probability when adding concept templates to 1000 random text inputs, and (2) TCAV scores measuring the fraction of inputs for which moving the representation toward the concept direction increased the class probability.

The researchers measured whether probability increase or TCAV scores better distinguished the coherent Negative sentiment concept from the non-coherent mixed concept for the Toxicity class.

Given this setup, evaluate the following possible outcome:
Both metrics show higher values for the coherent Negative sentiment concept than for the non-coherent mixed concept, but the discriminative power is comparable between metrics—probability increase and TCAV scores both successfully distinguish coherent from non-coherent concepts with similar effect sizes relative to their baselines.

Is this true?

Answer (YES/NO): NO